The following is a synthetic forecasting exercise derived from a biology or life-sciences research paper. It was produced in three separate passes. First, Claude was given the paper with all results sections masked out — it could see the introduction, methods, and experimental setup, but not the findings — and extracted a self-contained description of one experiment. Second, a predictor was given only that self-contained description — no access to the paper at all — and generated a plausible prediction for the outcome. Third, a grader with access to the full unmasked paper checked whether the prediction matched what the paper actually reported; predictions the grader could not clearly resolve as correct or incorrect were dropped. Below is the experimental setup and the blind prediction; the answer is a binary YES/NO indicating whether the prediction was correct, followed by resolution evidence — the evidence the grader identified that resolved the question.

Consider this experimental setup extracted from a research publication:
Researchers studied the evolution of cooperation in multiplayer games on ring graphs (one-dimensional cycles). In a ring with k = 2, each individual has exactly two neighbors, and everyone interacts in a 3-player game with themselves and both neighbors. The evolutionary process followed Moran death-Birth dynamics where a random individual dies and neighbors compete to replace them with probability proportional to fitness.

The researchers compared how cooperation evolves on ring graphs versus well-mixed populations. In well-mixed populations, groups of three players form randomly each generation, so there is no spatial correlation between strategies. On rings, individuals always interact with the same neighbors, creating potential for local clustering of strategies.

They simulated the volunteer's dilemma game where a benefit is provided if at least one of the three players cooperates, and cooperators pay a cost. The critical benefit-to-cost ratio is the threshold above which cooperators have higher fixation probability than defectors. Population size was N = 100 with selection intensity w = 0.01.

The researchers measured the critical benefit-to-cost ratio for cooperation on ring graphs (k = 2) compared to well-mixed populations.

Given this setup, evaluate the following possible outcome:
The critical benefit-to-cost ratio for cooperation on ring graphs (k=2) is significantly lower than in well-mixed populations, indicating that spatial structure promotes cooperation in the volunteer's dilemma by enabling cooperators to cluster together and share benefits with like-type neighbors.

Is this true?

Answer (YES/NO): YES